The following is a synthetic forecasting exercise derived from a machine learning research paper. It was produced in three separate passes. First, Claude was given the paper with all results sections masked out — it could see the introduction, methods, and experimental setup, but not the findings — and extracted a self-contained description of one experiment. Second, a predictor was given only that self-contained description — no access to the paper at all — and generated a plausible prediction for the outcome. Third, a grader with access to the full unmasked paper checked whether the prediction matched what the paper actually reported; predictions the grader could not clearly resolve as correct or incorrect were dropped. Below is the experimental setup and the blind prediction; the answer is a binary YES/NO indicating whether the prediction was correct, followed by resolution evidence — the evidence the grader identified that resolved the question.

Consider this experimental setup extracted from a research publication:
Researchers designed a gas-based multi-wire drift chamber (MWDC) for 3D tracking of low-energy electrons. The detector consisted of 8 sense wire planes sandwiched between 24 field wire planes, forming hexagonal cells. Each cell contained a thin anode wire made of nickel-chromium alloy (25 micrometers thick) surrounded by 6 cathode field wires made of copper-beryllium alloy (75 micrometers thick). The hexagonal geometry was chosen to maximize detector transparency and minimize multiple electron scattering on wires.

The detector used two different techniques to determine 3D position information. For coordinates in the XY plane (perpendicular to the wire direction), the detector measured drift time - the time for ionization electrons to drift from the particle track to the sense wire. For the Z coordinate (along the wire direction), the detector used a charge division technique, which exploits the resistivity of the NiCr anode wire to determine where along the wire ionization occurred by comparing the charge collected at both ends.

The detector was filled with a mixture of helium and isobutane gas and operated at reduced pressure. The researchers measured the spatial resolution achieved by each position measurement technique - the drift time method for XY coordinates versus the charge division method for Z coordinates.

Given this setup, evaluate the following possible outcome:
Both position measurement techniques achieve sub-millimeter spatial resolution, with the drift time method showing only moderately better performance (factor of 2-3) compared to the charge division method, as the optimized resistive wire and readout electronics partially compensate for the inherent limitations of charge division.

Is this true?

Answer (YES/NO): NO